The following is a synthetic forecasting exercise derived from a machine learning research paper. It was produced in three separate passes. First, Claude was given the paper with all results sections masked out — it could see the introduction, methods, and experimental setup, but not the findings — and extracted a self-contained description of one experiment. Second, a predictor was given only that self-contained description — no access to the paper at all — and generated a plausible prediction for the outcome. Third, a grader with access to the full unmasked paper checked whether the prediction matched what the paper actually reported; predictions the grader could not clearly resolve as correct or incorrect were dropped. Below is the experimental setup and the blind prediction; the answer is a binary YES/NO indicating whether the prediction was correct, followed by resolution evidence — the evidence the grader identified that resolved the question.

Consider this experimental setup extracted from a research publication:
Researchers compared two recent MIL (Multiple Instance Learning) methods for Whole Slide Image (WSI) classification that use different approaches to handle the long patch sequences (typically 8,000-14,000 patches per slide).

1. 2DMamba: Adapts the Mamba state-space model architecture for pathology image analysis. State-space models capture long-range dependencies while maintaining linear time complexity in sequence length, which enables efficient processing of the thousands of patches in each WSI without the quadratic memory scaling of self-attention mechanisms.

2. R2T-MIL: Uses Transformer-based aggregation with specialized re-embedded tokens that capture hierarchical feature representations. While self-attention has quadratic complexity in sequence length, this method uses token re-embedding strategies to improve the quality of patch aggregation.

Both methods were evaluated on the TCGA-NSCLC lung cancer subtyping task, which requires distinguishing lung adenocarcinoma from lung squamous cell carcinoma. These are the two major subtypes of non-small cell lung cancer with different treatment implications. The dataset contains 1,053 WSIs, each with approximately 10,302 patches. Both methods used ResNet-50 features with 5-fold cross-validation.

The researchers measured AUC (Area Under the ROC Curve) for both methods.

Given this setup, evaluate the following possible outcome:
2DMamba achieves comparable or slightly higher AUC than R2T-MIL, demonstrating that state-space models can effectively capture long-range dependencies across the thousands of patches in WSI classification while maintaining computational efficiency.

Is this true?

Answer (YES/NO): NO